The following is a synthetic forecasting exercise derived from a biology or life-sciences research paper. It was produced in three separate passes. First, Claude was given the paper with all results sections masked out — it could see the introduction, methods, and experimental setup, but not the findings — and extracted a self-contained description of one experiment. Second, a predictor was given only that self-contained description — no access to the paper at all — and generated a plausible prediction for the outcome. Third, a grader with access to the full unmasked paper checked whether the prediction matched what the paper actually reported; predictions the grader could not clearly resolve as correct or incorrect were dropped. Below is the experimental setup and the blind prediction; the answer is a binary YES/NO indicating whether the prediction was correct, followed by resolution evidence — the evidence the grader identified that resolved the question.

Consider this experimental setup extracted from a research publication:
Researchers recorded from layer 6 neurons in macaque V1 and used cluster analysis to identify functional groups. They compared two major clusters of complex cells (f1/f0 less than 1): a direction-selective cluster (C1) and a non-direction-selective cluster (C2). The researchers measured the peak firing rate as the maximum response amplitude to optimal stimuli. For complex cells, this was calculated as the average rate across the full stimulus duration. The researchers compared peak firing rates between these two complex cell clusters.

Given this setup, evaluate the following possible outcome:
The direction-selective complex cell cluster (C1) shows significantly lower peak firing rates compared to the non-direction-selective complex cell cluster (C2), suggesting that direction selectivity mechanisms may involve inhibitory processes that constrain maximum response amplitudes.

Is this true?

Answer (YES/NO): NO